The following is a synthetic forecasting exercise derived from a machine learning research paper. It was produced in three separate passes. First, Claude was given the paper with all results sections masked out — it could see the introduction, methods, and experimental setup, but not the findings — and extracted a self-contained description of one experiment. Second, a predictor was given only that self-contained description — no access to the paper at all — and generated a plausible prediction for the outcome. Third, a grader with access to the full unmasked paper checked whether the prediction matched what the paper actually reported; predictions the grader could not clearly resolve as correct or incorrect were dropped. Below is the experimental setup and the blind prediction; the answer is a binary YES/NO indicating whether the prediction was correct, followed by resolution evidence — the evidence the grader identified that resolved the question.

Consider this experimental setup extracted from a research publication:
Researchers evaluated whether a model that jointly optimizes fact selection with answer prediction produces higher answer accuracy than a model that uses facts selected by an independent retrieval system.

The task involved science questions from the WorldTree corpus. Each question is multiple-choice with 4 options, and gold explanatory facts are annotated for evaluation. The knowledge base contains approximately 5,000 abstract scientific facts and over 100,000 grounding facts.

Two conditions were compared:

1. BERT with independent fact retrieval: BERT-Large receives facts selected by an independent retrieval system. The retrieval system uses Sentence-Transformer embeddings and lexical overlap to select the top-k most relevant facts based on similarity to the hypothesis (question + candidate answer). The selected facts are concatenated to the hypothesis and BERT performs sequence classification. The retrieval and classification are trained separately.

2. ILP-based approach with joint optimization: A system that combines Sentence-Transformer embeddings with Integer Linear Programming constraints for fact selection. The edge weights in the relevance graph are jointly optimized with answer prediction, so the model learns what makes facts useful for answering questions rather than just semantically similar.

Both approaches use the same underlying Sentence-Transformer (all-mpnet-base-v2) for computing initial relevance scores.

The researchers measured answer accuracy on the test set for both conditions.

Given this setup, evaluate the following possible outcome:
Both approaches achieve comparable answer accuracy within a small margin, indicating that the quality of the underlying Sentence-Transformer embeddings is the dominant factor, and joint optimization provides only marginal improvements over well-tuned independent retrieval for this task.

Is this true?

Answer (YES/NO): NO